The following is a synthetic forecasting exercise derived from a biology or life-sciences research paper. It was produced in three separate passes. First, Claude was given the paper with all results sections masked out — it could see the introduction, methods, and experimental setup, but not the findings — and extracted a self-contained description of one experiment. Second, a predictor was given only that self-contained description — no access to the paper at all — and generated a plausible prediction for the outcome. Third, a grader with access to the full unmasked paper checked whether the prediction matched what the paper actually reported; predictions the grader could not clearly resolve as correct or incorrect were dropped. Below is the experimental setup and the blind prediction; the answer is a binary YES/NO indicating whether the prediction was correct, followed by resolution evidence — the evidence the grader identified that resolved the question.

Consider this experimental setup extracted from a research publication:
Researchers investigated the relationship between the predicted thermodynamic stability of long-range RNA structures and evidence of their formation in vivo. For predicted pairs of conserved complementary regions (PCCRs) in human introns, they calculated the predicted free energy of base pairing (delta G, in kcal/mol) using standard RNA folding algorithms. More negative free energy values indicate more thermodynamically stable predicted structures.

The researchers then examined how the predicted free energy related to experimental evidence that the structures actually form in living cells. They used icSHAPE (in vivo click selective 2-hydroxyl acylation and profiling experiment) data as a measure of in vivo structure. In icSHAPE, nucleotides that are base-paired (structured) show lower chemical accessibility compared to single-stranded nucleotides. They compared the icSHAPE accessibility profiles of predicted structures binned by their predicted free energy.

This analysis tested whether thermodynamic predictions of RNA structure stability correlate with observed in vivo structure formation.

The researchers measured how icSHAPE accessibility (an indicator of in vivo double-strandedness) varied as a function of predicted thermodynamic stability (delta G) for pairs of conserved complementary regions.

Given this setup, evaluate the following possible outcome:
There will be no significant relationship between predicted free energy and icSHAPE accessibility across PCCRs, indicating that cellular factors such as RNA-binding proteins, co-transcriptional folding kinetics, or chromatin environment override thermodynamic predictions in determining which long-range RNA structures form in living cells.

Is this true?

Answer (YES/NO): NO